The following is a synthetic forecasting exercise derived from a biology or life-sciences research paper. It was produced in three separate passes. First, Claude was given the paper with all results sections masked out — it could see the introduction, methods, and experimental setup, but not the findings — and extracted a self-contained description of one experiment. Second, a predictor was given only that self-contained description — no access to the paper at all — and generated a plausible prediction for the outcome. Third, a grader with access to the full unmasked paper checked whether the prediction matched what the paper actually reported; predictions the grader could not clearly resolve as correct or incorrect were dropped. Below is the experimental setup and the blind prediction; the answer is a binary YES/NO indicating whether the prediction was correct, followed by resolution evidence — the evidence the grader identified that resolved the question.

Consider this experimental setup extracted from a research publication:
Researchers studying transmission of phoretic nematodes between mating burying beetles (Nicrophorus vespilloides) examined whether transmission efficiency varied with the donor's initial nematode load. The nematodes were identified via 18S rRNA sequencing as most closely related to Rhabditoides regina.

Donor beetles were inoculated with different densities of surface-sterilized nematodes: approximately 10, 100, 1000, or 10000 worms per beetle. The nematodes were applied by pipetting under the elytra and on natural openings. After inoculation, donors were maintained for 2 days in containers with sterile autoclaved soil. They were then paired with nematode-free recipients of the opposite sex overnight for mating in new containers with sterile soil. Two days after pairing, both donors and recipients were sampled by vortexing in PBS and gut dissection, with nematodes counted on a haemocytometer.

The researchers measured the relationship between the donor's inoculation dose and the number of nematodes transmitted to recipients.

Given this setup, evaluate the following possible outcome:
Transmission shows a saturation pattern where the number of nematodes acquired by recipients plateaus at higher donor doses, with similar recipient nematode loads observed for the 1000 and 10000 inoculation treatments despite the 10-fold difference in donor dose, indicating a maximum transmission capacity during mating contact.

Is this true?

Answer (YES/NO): YES